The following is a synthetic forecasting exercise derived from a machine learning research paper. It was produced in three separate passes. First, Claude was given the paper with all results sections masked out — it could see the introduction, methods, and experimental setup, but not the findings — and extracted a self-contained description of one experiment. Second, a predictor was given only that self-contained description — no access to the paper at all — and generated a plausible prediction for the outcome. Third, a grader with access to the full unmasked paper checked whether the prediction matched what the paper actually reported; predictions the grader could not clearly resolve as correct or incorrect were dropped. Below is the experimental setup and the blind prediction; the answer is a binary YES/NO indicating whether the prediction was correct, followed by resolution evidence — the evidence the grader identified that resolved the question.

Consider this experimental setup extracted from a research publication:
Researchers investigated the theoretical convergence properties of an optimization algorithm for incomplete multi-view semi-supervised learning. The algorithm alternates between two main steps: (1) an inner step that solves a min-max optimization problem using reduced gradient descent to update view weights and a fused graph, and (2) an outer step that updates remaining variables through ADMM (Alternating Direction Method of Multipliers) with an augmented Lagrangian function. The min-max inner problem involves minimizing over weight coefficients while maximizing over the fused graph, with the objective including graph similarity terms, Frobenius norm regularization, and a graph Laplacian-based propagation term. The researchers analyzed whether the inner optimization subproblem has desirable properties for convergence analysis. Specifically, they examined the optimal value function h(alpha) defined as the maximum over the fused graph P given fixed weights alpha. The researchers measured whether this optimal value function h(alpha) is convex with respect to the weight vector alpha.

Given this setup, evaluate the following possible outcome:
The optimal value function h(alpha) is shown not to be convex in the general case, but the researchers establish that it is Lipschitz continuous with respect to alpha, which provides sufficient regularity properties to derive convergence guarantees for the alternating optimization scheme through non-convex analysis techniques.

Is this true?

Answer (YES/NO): NO